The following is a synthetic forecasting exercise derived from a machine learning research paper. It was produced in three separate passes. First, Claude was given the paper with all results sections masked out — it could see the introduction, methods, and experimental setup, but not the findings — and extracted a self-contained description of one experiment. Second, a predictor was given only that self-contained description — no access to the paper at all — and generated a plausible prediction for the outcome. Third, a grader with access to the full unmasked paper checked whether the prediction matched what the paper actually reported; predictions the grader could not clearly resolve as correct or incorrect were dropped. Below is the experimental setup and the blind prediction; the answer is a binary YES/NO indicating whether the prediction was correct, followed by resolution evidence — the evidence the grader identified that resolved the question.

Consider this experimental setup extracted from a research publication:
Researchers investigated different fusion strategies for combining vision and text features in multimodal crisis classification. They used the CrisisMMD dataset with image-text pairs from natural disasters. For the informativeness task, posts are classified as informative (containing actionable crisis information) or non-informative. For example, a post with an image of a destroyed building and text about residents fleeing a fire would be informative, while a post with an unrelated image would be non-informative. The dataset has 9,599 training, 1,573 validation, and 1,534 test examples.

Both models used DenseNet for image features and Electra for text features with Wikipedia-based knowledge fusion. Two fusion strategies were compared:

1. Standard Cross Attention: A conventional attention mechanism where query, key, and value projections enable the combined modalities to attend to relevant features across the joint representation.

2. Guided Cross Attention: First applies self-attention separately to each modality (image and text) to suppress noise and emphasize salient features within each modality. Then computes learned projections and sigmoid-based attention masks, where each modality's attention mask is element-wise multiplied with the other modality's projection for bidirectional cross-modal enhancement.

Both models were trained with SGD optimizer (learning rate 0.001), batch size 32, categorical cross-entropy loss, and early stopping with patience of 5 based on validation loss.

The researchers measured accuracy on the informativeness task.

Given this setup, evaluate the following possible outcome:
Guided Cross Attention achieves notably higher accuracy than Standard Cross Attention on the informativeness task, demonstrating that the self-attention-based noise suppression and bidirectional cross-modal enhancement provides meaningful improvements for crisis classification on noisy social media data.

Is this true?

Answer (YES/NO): NO